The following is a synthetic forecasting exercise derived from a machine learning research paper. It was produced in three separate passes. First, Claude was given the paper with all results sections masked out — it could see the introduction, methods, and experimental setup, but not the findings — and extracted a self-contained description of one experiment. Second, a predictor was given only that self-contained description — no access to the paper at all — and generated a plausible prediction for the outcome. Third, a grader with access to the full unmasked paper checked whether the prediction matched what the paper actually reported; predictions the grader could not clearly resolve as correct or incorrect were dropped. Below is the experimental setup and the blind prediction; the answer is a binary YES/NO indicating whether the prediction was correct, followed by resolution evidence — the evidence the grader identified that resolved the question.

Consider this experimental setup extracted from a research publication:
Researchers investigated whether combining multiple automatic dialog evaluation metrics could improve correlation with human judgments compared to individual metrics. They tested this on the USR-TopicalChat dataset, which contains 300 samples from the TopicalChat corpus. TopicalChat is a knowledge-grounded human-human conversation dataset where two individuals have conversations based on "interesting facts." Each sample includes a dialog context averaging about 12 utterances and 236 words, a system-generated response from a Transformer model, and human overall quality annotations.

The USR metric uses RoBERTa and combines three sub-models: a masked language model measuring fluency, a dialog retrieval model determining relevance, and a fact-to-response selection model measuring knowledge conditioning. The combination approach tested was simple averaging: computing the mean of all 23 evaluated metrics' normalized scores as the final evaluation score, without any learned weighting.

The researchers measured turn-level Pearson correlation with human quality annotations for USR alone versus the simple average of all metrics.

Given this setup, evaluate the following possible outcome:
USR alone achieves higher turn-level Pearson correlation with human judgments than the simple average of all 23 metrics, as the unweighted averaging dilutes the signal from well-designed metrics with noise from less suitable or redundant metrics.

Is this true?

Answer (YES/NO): NO